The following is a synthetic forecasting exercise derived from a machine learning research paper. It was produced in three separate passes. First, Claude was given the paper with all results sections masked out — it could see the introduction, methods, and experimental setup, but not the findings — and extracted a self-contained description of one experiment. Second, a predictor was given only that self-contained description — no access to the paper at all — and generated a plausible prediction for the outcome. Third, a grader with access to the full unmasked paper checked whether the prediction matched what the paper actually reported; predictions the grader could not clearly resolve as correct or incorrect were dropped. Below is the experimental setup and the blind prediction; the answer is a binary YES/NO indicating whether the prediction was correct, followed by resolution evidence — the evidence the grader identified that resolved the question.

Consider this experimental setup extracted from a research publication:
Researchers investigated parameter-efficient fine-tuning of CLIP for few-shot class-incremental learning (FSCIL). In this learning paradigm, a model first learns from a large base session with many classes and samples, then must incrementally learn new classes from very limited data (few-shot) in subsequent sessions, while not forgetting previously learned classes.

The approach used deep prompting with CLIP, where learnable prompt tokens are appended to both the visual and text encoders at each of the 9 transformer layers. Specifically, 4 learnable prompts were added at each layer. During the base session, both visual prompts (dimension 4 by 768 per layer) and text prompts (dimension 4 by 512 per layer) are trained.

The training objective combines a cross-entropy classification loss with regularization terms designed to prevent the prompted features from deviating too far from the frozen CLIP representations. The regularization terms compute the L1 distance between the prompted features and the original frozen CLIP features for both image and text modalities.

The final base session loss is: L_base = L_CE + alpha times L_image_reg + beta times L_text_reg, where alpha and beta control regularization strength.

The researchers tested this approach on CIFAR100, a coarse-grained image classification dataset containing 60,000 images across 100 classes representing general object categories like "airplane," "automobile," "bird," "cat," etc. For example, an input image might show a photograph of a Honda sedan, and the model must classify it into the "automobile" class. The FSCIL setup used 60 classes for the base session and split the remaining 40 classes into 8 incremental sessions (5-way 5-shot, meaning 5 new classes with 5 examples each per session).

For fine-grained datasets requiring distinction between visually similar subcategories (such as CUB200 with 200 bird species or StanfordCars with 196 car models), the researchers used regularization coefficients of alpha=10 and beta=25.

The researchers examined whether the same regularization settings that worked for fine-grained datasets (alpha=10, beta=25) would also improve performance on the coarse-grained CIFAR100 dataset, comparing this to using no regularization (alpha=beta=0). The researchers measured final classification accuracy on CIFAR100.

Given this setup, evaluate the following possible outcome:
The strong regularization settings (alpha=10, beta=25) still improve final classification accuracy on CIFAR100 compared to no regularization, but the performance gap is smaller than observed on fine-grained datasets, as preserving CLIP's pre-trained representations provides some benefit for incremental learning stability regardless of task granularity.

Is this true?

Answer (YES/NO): NO